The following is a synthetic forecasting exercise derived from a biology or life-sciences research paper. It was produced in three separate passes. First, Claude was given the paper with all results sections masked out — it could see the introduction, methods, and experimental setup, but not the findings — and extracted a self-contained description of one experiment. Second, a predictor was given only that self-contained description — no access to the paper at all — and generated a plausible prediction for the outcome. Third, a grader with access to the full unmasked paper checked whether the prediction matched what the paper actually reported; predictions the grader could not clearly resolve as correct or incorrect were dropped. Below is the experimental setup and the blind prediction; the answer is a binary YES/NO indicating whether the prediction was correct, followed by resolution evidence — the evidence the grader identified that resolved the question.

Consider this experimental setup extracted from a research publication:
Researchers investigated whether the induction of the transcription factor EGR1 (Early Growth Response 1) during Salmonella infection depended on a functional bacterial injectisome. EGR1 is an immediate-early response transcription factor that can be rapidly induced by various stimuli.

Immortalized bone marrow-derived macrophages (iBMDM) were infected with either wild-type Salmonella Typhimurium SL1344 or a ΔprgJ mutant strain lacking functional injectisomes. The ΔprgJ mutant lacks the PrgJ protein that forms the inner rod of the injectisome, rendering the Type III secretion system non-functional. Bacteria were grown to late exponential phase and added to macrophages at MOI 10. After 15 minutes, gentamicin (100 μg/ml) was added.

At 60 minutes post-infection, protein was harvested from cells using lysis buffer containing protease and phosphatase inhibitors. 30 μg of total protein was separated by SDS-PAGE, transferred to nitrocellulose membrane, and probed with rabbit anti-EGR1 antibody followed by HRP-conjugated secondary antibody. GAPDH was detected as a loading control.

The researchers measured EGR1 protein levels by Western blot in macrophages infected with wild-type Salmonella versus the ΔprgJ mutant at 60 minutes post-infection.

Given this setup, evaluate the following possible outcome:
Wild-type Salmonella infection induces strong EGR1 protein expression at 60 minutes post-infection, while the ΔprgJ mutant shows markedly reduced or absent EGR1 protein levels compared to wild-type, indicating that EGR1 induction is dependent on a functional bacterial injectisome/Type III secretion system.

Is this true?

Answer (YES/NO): YES